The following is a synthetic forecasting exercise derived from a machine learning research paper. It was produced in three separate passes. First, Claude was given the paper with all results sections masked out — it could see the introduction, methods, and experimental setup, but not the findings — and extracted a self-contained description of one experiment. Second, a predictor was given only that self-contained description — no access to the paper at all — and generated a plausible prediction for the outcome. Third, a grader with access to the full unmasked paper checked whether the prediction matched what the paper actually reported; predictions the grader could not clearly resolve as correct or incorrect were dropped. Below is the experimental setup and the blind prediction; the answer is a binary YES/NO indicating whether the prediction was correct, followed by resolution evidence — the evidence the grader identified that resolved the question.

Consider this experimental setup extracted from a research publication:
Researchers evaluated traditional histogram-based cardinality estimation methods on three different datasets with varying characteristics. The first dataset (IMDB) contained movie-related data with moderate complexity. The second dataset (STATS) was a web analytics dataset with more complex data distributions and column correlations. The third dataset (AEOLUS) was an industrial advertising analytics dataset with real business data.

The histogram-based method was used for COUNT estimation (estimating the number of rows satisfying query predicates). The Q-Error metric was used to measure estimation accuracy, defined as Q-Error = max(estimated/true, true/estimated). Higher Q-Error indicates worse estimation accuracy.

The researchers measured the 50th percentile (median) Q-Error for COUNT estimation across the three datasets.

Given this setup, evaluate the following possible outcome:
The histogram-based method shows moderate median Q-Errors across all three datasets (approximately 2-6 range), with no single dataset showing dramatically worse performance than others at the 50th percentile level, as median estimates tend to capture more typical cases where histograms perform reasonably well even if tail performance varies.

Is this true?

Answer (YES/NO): NO